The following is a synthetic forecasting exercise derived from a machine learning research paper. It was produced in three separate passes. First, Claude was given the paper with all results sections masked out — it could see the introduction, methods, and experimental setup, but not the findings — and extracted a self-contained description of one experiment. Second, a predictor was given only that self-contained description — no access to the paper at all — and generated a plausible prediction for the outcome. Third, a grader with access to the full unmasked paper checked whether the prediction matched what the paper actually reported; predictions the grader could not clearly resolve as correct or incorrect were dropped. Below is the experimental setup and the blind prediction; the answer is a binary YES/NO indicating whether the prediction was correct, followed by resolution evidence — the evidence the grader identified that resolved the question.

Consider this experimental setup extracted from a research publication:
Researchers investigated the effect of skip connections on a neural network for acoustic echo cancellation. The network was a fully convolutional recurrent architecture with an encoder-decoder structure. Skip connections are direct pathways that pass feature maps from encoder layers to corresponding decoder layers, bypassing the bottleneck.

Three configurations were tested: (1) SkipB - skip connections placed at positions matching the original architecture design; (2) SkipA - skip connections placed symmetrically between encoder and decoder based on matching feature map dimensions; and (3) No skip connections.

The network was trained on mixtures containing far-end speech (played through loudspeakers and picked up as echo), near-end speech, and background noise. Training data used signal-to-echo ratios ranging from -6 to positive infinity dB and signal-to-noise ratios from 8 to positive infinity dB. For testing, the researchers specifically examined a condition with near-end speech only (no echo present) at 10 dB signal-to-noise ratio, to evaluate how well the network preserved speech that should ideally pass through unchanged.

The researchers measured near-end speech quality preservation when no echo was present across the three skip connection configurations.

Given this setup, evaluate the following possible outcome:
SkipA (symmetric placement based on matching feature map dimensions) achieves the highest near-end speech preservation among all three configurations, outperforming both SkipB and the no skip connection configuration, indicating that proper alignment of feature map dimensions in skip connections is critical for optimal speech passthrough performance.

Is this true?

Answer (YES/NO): NO